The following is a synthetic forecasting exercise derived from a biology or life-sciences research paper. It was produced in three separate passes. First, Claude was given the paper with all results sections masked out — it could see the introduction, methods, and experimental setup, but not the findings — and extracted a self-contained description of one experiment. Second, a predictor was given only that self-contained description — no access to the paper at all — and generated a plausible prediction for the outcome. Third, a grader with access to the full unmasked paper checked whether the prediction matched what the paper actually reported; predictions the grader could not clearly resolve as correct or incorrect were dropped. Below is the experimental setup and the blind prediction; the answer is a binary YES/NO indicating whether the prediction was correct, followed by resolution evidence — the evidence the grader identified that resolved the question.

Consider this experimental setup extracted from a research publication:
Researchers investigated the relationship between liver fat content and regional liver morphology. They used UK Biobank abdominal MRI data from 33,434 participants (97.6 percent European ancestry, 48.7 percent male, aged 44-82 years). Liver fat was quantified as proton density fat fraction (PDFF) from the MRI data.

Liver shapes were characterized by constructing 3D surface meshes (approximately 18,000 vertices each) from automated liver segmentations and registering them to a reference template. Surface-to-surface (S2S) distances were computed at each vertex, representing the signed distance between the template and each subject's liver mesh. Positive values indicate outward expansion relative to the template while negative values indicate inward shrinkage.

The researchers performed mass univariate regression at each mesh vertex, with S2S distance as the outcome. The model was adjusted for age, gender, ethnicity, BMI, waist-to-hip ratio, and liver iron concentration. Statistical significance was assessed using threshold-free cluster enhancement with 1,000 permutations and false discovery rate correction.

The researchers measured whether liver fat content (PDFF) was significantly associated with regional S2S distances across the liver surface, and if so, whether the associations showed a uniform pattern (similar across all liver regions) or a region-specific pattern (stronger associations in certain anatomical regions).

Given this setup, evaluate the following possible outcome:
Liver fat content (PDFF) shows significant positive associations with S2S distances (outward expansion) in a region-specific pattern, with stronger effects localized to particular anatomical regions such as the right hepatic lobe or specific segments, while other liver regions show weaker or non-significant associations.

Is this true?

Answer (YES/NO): NO